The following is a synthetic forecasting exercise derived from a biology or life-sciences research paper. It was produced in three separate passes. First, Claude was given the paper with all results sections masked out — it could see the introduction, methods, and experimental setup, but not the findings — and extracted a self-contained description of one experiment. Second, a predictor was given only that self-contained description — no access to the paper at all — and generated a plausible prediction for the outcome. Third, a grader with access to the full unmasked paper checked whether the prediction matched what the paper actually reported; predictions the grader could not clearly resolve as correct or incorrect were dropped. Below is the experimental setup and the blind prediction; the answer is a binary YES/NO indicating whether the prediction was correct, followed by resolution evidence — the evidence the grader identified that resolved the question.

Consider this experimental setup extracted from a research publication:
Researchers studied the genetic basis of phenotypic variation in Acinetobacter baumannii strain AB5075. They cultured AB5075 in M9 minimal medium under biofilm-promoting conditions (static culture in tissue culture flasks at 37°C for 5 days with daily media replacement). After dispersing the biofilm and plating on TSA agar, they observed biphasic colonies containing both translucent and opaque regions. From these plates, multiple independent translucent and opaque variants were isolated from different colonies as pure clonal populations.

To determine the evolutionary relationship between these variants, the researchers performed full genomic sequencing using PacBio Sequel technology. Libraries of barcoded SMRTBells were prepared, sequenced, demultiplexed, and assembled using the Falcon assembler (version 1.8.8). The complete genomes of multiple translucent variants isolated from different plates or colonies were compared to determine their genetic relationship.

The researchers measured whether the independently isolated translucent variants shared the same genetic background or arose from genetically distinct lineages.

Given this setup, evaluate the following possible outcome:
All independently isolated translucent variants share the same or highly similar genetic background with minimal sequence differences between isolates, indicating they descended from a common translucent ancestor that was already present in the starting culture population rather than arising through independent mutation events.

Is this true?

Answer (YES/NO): NO